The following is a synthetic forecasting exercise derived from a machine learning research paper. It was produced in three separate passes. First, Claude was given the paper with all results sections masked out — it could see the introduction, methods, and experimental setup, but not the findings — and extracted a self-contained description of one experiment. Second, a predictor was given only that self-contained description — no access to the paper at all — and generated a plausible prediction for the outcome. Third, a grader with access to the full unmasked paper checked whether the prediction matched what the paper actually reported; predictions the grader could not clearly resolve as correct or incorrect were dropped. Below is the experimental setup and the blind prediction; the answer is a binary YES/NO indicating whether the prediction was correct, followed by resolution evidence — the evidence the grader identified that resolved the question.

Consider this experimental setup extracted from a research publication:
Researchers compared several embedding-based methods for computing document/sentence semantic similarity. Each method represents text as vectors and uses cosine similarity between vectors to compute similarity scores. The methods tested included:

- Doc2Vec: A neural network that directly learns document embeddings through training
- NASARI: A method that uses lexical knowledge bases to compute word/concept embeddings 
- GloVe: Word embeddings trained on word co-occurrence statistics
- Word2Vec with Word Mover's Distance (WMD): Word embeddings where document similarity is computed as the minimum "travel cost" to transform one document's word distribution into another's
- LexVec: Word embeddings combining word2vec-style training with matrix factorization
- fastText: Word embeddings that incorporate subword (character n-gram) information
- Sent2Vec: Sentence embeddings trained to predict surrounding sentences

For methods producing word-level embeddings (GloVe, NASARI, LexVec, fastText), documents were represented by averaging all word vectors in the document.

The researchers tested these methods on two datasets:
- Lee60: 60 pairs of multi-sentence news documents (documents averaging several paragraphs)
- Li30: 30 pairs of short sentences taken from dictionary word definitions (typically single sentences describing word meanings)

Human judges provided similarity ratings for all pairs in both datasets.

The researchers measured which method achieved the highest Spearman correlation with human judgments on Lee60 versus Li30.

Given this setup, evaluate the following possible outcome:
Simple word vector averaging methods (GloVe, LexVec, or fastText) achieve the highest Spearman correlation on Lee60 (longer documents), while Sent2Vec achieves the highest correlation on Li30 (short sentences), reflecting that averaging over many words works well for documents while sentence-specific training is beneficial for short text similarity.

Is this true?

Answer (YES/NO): NO